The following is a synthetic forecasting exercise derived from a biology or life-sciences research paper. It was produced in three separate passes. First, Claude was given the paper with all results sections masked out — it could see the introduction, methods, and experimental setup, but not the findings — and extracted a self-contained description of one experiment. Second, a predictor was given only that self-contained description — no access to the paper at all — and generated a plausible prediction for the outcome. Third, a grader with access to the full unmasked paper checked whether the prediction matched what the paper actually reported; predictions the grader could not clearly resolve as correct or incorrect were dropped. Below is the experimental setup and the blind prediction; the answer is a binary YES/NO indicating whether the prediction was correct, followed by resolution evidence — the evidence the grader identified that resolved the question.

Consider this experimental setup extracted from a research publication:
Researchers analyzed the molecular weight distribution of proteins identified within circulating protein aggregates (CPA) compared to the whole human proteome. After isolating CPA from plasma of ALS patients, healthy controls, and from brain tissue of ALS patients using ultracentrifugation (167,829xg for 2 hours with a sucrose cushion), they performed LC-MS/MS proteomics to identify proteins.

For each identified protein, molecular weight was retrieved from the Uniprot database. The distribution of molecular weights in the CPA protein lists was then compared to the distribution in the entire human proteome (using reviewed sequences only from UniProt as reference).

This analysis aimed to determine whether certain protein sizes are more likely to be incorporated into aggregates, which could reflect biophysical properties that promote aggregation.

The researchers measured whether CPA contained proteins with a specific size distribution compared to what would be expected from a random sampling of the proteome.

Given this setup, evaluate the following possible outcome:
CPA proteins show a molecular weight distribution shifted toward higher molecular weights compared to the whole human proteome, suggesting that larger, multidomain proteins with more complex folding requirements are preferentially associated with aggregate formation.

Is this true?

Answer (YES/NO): YES